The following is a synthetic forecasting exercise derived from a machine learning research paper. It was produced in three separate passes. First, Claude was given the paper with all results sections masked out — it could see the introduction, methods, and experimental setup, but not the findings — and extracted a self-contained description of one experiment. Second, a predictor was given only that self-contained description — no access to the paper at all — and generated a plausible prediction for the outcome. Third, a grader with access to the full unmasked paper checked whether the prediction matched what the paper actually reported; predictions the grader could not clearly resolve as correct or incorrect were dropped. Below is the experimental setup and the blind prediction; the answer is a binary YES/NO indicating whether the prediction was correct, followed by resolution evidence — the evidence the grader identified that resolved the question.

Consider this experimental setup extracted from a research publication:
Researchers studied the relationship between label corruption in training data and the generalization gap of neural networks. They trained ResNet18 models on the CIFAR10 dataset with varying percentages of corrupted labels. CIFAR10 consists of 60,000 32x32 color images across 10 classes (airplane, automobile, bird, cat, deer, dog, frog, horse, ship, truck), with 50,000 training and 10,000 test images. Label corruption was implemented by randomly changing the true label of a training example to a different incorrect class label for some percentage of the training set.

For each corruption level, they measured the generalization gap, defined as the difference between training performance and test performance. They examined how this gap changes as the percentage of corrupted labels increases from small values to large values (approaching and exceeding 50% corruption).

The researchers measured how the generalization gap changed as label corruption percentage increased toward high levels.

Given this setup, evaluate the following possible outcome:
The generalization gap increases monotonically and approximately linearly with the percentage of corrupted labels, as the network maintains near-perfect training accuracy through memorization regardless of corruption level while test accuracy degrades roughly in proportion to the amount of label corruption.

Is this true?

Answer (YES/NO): NO